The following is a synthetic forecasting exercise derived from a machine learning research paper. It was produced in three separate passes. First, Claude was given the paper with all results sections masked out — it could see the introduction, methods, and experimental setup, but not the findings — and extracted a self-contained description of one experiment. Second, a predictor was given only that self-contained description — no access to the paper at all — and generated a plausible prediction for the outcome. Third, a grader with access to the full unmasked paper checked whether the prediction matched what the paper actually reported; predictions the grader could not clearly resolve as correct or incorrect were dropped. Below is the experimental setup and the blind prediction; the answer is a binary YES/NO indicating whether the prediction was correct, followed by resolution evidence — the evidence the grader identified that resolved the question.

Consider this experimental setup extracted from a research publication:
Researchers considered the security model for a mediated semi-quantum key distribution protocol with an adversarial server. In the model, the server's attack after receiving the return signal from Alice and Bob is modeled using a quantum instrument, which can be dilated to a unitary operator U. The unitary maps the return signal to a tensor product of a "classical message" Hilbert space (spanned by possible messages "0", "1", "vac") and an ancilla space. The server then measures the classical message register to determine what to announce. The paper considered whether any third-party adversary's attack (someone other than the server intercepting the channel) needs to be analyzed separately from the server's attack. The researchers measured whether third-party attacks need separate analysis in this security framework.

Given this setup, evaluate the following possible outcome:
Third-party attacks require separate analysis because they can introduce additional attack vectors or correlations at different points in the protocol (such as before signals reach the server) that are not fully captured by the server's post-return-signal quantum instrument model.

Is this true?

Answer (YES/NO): NO